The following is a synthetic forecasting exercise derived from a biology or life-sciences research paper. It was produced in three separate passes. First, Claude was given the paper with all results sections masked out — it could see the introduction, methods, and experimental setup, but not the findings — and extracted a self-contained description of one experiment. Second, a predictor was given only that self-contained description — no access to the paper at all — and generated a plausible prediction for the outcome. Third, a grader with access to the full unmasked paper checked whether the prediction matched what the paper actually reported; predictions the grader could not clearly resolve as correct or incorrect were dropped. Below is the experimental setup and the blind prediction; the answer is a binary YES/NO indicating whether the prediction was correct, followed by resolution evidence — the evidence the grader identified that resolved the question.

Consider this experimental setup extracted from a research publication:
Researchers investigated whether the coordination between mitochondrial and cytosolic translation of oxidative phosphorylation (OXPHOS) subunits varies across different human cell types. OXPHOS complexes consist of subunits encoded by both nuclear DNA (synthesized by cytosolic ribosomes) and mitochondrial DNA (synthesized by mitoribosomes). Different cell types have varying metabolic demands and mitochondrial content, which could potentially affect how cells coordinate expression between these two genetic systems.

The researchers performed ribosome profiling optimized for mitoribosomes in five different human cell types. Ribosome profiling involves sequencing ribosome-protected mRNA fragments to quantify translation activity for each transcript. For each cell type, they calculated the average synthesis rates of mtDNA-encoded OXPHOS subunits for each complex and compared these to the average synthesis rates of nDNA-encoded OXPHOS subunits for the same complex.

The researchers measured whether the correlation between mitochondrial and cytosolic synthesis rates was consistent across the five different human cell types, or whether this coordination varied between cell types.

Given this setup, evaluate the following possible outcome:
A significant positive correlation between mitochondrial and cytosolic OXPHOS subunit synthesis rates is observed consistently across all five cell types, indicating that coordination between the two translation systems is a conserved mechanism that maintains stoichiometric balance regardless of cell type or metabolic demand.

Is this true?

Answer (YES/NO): YES